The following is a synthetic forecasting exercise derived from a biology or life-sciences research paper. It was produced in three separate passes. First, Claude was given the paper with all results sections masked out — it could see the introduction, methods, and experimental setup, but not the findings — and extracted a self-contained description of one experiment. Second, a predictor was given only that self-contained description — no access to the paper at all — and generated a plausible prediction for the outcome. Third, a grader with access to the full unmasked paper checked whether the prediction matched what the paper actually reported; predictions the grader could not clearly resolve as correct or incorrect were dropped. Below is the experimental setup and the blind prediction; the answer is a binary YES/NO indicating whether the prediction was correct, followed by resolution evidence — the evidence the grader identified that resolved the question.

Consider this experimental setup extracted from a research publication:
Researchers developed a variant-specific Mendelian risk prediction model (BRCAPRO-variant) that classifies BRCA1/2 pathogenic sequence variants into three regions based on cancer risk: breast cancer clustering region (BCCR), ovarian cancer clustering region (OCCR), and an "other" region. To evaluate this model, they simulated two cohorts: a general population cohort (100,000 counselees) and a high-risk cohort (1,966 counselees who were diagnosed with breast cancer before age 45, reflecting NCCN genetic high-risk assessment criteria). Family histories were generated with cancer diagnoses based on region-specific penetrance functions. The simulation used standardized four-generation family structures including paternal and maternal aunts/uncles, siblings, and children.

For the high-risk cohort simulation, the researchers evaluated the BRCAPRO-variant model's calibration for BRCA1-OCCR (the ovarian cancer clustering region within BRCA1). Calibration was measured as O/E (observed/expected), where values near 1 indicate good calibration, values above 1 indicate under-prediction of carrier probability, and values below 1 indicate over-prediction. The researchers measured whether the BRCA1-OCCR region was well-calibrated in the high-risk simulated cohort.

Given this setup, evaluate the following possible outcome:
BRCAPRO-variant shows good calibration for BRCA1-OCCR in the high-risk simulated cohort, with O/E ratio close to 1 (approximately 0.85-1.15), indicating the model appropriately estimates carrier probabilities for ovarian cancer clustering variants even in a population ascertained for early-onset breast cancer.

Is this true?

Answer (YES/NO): NO